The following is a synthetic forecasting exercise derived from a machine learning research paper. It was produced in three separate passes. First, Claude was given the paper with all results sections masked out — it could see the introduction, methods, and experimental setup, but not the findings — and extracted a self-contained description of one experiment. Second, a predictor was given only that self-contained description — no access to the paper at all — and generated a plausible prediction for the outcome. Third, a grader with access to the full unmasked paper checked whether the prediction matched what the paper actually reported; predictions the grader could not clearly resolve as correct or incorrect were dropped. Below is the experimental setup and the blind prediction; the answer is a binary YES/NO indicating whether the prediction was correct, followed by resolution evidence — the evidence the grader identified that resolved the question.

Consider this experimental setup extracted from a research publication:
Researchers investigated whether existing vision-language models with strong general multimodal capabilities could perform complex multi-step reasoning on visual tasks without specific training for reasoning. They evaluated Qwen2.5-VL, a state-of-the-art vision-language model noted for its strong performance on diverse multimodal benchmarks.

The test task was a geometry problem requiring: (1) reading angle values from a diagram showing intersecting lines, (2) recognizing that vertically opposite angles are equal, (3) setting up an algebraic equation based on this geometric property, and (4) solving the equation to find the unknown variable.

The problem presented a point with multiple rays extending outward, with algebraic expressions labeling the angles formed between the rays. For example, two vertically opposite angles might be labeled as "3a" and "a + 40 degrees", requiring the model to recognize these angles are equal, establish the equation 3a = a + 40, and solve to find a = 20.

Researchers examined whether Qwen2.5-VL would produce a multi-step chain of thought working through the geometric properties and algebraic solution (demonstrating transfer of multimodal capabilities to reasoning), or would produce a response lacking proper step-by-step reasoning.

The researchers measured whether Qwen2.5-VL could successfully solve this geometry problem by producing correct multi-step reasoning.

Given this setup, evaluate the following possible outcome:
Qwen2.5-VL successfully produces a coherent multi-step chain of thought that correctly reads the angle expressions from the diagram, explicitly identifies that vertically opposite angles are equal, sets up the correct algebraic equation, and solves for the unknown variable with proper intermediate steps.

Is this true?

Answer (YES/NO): NO